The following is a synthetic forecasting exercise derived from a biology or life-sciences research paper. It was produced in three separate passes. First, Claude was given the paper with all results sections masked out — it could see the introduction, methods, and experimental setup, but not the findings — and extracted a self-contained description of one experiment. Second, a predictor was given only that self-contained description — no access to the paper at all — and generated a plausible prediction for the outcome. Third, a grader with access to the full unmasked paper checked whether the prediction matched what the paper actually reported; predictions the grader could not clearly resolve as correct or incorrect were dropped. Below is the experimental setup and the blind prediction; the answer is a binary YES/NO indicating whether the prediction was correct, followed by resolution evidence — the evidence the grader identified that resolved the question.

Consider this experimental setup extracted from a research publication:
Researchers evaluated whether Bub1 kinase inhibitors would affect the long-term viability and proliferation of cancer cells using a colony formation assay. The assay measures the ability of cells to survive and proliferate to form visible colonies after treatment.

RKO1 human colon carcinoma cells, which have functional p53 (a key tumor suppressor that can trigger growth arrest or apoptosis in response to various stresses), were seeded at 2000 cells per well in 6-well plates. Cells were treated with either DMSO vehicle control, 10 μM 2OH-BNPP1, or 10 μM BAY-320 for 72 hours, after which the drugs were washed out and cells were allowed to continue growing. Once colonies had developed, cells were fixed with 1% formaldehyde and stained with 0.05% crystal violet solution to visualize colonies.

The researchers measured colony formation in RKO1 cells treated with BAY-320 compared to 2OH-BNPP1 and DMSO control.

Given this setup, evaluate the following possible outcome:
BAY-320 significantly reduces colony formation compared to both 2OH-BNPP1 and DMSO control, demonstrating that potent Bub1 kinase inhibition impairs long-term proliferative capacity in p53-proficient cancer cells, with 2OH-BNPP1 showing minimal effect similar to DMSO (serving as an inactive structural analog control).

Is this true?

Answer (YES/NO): YES